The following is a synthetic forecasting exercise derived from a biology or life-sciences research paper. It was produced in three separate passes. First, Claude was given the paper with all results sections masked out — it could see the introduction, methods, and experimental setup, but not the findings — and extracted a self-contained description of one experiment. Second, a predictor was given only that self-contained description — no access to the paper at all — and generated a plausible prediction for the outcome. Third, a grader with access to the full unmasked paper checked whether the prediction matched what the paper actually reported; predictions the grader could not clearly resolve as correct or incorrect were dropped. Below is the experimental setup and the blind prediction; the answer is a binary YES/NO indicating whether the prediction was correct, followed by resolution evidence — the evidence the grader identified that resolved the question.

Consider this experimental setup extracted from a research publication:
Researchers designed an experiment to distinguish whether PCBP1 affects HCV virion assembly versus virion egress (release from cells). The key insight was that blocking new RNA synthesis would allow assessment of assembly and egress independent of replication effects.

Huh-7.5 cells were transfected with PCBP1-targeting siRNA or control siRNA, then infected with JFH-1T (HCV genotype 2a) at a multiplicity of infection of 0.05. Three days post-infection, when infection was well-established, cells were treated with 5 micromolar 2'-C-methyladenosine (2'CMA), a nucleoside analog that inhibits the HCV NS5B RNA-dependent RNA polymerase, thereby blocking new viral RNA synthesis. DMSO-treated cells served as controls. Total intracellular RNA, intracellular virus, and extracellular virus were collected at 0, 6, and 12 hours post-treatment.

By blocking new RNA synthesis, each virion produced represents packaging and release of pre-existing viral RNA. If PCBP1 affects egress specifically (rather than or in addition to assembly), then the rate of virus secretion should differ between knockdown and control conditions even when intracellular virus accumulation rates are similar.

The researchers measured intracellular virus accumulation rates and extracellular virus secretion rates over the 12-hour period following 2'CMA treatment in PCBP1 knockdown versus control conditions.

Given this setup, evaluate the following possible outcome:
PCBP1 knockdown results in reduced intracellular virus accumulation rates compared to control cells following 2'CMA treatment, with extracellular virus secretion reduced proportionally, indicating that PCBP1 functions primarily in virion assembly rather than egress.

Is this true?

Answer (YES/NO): NO